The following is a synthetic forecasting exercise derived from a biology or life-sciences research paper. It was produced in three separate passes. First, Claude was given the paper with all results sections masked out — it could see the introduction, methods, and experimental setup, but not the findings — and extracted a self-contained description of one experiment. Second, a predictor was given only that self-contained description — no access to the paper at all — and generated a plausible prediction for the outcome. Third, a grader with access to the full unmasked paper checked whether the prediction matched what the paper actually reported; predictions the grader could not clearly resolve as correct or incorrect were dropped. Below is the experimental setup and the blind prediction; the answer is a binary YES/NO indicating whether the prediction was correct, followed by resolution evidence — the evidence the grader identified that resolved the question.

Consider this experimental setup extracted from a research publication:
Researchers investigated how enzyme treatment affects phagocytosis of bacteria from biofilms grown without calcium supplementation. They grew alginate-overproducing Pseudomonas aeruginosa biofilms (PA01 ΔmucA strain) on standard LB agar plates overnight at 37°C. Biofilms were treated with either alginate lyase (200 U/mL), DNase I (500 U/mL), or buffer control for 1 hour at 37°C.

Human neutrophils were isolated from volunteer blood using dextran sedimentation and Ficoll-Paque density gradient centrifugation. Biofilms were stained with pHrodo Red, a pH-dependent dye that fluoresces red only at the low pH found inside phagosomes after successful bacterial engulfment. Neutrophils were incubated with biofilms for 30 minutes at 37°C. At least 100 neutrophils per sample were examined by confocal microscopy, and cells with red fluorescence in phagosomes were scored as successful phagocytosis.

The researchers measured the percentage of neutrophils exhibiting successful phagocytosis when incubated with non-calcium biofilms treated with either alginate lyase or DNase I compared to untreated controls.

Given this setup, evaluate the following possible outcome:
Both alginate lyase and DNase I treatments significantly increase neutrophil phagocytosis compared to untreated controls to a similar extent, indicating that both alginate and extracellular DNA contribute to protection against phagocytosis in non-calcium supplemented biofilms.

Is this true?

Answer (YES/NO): NO